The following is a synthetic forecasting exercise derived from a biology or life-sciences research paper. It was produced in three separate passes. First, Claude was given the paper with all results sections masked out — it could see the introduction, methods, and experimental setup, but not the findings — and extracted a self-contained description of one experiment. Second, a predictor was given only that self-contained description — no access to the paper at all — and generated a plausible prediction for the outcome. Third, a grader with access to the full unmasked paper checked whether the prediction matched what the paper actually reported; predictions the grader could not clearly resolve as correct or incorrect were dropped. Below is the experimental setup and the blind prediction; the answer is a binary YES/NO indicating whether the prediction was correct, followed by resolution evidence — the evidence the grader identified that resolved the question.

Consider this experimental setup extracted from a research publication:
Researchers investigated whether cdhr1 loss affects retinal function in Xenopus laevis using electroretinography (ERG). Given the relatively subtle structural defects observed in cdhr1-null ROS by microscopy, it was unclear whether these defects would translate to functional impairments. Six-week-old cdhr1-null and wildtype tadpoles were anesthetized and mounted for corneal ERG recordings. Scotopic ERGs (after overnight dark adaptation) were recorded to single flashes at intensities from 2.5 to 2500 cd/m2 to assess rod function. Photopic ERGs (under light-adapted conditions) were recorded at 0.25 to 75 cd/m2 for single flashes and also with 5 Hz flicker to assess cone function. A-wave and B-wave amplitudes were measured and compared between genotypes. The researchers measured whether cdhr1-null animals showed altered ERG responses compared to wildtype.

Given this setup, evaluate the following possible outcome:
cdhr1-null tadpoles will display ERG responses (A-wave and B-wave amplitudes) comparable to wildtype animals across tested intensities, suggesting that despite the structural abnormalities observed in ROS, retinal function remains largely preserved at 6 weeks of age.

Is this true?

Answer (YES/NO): YES